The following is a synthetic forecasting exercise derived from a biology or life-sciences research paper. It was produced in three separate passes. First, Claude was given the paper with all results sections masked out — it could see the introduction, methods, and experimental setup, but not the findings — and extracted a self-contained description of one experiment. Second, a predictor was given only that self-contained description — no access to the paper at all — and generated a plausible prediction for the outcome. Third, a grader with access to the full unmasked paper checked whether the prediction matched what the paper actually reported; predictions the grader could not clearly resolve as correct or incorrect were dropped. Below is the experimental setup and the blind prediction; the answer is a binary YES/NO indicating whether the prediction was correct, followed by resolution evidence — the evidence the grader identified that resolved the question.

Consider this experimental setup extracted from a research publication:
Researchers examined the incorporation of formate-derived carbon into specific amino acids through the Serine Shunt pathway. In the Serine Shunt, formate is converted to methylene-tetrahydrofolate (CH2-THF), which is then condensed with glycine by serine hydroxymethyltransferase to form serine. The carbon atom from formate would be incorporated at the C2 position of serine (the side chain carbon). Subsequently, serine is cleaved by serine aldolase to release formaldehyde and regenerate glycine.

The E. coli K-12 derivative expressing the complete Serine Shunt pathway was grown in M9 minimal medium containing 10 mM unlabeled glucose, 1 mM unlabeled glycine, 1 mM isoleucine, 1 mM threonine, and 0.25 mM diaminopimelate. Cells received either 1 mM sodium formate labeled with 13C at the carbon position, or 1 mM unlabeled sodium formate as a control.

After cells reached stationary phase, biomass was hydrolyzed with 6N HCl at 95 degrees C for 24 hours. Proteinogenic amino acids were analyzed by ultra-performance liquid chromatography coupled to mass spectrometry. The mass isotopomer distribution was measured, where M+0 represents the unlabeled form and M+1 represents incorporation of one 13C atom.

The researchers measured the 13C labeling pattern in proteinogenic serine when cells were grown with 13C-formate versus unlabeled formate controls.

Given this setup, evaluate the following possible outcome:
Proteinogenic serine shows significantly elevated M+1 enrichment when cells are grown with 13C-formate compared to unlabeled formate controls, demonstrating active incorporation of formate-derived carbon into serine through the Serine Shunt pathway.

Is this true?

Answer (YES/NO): YES